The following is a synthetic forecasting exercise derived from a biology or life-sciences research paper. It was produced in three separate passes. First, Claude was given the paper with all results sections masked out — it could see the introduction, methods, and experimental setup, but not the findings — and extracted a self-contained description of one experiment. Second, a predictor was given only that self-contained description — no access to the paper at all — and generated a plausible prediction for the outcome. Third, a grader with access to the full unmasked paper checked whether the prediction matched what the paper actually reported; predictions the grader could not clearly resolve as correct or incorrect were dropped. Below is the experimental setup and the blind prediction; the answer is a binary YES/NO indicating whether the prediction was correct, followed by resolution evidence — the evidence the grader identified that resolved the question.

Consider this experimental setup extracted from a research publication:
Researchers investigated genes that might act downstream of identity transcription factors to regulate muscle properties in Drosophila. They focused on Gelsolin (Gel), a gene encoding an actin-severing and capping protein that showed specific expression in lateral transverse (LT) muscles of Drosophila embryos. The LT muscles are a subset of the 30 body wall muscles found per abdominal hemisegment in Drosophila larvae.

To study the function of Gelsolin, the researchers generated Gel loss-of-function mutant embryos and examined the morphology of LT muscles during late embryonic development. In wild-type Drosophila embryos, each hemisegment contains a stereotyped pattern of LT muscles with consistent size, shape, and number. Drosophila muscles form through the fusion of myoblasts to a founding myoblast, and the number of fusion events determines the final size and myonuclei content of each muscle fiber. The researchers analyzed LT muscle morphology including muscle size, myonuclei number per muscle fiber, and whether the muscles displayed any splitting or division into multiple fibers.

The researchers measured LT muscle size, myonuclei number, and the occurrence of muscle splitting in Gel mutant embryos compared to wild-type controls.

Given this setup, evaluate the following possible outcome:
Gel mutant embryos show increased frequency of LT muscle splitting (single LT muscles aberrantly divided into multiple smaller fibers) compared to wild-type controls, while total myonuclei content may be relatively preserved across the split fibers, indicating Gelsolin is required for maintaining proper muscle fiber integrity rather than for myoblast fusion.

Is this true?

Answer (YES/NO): NO